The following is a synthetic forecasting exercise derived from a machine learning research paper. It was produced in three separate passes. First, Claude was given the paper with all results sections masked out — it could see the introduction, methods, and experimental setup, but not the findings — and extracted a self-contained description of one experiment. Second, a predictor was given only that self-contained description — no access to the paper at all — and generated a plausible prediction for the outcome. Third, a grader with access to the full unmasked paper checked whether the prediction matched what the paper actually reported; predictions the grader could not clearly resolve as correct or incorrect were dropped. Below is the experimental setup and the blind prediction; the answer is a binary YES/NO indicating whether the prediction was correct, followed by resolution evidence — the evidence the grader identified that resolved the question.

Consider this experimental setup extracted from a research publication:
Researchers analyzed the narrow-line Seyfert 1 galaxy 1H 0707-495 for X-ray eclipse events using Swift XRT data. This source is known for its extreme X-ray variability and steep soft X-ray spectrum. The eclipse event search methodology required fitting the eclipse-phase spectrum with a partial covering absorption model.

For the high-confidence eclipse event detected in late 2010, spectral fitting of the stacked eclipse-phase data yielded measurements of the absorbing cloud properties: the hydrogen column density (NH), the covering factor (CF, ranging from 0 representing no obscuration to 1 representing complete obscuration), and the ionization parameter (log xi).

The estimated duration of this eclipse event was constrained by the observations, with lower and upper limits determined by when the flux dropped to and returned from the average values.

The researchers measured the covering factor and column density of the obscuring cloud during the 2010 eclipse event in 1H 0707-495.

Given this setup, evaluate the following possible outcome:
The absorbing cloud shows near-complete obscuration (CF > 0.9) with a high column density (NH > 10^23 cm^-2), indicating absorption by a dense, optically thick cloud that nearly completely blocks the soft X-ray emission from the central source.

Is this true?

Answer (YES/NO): NO